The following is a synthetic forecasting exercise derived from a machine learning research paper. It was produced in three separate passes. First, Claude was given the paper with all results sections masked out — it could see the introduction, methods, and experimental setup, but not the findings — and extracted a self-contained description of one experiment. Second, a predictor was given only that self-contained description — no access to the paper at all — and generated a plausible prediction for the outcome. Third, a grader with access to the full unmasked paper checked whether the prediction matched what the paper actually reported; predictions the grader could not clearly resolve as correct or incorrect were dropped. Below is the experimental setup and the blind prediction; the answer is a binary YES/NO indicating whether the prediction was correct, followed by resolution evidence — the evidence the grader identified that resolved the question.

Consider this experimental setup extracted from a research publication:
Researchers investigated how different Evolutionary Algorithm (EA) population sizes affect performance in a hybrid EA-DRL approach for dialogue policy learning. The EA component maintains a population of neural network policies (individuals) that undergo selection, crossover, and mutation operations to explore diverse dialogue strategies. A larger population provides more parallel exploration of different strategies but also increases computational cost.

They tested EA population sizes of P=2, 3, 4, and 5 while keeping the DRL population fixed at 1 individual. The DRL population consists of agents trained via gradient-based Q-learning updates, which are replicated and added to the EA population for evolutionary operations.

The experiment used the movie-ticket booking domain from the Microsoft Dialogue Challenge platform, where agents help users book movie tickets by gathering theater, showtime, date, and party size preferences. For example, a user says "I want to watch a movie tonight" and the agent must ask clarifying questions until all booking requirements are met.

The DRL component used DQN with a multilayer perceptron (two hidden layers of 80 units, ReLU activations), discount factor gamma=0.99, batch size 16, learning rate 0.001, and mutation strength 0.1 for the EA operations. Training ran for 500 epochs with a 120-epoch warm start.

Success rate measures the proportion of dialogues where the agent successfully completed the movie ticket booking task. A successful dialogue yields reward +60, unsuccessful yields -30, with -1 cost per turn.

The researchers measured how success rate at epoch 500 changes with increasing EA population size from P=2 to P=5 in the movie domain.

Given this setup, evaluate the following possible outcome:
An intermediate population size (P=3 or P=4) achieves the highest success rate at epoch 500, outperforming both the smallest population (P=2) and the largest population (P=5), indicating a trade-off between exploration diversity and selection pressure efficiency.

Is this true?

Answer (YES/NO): YES